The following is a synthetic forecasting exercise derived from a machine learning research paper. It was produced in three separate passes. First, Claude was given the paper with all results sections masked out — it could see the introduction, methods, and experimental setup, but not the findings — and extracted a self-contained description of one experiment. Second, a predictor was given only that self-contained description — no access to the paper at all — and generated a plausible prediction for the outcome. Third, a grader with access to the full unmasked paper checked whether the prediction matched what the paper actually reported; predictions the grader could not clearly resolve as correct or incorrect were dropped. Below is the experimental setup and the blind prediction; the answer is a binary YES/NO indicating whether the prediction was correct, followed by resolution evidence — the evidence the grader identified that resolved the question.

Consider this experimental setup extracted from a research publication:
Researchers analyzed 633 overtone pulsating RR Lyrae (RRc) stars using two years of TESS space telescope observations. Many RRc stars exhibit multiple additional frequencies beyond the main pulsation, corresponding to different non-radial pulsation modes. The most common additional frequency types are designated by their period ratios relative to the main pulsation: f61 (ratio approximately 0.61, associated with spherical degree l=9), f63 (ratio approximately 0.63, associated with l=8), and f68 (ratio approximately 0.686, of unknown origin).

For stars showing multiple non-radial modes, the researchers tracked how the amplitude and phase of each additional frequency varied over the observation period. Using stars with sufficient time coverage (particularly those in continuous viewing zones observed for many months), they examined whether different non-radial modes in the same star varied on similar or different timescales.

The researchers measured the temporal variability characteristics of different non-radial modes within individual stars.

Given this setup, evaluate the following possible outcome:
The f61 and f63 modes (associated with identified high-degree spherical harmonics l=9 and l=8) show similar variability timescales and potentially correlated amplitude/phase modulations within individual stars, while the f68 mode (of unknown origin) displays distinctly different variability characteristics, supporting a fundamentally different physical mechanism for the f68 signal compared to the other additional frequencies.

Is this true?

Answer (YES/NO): NO